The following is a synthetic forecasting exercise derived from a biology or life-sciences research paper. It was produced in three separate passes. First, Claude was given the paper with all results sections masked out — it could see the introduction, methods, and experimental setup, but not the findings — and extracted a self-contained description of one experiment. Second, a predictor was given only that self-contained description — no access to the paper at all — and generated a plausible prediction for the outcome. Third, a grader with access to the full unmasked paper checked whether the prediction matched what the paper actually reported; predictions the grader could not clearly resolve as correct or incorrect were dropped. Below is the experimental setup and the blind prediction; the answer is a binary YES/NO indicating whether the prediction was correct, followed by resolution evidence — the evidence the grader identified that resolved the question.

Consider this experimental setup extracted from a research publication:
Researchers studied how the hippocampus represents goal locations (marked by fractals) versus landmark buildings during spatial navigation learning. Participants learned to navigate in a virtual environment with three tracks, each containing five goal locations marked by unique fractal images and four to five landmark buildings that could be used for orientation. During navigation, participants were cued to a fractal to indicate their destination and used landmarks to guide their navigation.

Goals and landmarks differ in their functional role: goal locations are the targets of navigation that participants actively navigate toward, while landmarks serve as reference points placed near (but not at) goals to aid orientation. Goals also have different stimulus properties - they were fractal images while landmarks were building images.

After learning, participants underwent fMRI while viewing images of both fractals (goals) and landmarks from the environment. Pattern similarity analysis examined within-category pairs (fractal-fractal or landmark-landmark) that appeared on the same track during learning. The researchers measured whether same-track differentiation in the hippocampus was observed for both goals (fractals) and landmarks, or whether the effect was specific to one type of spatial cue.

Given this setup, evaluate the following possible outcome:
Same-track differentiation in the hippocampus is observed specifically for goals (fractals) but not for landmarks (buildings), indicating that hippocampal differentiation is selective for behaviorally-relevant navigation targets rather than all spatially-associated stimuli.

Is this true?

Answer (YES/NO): NO